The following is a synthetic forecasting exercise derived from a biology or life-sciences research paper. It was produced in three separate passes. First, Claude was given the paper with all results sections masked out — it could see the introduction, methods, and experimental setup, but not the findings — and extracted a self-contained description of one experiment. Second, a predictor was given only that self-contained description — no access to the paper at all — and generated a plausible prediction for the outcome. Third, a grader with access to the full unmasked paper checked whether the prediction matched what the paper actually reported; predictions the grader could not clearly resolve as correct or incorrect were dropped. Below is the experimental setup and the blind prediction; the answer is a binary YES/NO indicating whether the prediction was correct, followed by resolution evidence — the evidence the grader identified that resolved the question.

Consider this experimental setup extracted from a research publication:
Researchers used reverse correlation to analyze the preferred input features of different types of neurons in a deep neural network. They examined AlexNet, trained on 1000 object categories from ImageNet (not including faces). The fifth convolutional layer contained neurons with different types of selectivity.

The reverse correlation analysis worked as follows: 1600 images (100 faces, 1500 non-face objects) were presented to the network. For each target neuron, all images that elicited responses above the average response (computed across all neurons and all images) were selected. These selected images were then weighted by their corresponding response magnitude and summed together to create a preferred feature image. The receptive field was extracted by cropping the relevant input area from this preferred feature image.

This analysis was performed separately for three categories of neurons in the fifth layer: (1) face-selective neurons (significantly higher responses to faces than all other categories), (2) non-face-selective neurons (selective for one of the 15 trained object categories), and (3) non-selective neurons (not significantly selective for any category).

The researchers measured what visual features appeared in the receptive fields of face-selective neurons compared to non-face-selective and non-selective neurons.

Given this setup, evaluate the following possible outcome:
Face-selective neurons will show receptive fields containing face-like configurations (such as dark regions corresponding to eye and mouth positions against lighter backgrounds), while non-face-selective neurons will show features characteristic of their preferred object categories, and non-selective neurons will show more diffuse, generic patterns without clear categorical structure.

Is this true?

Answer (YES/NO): YES